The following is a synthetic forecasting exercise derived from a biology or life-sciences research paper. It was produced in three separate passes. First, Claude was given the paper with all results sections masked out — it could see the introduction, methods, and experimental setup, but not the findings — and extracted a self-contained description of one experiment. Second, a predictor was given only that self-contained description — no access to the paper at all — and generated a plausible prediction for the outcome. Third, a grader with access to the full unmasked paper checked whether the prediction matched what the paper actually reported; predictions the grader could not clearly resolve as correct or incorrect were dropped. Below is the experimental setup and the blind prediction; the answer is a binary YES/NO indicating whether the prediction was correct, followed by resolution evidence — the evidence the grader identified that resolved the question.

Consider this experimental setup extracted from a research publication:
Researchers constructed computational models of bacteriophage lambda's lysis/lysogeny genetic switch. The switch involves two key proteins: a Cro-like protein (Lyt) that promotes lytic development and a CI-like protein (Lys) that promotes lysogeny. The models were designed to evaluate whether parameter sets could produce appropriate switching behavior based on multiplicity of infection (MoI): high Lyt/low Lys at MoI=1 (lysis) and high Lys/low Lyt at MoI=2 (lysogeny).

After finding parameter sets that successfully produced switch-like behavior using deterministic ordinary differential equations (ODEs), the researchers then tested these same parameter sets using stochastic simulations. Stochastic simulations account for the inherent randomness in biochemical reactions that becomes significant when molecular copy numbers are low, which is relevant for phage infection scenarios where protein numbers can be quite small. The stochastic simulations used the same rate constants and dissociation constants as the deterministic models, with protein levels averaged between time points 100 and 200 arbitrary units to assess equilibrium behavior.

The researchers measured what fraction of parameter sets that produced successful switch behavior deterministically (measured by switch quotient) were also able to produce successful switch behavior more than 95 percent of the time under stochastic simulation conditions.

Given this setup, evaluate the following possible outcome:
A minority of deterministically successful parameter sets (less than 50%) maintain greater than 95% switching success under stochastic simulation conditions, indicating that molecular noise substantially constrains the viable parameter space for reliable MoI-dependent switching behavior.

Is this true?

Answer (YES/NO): YES